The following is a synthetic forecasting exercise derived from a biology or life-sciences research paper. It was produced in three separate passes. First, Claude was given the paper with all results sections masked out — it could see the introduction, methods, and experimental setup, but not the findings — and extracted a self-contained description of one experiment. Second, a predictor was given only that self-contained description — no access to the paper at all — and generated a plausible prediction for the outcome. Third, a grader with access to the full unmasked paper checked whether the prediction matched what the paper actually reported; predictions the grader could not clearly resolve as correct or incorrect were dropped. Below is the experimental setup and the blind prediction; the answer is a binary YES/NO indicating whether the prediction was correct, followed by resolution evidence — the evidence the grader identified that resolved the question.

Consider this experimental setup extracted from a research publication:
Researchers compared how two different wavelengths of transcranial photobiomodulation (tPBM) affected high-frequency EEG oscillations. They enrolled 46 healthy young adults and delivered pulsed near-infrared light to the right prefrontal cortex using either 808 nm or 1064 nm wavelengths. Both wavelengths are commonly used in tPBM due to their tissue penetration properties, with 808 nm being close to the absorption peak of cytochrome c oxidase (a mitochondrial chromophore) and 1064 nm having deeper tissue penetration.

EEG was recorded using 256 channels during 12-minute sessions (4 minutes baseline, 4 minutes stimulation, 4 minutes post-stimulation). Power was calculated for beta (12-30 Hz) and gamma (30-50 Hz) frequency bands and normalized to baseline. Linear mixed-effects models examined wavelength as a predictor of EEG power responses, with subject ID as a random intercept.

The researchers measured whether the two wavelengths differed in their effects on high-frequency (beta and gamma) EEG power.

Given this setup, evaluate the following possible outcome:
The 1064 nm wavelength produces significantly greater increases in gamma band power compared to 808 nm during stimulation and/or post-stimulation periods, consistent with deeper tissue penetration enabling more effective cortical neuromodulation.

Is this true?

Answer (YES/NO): NO